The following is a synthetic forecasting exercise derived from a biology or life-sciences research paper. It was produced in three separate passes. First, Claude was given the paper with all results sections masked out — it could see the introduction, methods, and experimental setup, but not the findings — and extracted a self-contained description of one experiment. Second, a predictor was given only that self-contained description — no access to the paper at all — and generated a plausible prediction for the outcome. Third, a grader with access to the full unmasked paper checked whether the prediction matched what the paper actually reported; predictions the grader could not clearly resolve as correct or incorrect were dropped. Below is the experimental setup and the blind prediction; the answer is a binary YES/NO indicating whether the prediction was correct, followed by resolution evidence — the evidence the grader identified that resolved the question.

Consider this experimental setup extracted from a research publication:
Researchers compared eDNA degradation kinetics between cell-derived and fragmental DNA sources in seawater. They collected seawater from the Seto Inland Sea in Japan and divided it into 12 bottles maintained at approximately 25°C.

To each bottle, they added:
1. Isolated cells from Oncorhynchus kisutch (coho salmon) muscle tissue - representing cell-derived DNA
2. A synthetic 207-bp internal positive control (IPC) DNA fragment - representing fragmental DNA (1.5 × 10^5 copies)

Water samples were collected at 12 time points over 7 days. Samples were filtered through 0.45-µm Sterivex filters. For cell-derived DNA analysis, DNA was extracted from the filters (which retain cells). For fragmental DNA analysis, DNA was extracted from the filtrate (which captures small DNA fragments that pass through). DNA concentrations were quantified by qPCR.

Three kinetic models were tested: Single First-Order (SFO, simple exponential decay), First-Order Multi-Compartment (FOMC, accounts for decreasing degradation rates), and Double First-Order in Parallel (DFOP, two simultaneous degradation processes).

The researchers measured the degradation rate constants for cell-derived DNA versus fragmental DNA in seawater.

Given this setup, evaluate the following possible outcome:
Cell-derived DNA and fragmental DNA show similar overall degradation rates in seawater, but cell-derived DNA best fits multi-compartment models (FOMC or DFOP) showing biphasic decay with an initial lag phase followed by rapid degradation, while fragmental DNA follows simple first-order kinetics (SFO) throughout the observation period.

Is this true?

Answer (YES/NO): NO